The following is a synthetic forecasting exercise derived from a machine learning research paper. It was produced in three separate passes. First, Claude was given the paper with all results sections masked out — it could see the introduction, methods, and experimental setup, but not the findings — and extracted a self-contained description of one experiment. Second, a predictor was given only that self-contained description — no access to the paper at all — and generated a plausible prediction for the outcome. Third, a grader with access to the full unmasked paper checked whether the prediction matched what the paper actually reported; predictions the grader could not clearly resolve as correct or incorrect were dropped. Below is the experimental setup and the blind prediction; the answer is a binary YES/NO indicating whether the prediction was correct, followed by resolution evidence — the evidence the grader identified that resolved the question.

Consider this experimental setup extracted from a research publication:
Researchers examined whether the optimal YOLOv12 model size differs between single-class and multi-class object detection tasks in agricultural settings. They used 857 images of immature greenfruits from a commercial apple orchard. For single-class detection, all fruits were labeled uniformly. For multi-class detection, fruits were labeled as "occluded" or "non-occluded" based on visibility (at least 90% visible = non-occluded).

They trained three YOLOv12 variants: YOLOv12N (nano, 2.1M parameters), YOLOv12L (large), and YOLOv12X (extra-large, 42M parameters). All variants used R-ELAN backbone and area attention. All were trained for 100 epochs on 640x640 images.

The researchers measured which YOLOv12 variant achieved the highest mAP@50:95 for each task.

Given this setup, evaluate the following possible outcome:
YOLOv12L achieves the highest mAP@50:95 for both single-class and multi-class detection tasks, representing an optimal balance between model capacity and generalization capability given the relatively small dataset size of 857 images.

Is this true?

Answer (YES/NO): NO